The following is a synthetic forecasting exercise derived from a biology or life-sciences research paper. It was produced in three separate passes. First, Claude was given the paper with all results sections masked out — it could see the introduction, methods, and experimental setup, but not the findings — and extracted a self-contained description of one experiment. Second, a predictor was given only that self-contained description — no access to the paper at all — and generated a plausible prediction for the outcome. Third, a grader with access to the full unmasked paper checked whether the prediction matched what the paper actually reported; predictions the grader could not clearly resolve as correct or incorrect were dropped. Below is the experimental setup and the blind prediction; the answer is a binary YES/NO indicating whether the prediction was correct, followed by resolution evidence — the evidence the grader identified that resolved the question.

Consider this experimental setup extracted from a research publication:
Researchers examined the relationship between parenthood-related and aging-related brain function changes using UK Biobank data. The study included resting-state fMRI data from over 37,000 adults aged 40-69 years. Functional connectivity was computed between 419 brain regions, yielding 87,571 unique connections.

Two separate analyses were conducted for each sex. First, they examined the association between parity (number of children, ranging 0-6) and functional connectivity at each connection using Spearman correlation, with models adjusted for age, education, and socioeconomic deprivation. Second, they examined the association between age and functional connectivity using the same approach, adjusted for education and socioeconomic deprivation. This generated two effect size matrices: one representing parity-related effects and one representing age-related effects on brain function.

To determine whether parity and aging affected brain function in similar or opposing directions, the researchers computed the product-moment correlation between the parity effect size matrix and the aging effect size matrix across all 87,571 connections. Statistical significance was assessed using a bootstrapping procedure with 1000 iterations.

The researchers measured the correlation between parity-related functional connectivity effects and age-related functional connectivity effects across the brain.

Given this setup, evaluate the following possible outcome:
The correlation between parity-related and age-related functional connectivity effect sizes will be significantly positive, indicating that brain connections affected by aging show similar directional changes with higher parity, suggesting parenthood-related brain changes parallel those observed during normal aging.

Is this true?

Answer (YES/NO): NO